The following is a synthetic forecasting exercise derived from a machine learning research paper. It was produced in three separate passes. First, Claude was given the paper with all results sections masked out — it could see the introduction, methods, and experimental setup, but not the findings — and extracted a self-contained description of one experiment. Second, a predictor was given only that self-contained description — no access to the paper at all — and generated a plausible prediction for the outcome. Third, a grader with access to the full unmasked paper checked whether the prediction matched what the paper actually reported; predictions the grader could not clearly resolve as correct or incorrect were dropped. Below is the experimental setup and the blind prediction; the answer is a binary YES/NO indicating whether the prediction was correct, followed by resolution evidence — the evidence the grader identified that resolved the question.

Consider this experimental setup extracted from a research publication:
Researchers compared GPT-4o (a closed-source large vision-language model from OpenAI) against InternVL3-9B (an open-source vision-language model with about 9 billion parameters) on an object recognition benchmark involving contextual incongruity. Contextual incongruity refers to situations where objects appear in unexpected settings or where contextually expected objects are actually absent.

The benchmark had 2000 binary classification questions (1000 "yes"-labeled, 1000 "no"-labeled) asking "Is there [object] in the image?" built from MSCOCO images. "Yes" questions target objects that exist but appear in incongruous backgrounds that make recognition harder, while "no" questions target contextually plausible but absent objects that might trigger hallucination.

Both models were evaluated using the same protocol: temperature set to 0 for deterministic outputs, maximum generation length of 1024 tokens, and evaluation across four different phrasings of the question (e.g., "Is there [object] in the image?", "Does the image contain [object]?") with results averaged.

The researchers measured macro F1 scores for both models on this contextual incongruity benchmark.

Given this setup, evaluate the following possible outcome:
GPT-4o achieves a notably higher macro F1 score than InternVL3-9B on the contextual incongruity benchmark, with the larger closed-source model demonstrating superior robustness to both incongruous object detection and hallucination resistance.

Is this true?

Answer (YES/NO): NO